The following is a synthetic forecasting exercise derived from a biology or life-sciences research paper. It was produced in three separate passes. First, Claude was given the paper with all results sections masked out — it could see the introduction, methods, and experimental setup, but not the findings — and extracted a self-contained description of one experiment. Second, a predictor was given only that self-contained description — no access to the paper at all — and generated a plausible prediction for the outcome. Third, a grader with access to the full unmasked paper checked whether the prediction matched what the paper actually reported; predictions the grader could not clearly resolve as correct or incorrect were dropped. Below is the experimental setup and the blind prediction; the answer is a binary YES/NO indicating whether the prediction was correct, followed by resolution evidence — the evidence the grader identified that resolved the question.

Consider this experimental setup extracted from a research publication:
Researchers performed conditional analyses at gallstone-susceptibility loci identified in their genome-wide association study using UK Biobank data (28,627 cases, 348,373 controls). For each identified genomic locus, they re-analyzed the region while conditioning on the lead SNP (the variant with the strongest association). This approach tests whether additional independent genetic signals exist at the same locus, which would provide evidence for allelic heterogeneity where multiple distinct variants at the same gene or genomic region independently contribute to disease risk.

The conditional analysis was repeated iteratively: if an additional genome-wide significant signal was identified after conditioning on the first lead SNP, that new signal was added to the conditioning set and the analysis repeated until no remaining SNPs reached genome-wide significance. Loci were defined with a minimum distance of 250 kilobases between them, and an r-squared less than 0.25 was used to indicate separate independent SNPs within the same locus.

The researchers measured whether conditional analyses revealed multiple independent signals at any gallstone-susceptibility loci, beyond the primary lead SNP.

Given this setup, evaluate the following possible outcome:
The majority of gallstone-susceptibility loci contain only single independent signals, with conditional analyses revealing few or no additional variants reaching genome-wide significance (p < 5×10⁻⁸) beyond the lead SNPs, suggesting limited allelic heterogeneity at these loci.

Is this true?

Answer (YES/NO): NO